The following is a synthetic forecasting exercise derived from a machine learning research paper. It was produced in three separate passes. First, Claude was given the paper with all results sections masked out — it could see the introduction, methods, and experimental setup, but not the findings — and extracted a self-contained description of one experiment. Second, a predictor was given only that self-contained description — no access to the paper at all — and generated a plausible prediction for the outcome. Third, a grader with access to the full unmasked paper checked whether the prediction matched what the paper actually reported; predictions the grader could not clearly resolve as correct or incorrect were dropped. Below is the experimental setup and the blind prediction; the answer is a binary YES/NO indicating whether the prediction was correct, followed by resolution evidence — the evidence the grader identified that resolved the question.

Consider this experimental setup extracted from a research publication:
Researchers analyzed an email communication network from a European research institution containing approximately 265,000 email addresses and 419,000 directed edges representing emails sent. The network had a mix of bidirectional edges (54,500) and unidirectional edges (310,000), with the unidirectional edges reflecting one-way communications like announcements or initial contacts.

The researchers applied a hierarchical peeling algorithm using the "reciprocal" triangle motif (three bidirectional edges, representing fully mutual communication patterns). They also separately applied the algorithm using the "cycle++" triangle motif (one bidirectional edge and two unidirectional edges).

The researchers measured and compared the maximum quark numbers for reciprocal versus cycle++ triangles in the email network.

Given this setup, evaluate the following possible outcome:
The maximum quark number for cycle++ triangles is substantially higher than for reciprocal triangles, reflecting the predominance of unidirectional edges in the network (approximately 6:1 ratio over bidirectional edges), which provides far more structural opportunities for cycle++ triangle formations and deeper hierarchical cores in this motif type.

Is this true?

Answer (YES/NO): NO